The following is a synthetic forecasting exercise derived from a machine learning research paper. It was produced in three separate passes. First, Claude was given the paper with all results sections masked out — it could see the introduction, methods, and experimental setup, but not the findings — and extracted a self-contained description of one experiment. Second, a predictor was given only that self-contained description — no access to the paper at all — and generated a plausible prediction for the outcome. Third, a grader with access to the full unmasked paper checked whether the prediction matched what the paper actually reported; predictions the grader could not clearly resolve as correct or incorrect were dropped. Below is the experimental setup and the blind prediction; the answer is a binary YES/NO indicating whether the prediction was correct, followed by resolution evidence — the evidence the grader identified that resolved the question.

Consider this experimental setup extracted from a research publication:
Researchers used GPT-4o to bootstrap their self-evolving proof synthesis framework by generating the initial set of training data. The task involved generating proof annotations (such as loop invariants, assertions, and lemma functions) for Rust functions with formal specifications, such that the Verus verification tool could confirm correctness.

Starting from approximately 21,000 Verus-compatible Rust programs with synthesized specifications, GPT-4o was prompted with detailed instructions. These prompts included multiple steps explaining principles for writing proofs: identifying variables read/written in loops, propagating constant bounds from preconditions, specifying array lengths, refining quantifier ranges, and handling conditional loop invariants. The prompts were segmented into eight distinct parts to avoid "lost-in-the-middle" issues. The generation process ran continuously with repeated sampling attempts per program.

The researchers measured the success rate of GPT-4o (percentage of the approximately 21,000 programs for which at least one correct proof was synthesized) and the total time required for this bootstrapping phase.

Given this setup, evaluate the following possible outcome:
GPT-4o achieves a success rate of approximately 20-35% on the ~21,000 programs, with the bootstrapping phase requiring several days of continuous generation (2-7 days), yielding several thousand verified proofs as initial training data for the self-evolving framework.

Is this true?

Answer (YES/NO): NO